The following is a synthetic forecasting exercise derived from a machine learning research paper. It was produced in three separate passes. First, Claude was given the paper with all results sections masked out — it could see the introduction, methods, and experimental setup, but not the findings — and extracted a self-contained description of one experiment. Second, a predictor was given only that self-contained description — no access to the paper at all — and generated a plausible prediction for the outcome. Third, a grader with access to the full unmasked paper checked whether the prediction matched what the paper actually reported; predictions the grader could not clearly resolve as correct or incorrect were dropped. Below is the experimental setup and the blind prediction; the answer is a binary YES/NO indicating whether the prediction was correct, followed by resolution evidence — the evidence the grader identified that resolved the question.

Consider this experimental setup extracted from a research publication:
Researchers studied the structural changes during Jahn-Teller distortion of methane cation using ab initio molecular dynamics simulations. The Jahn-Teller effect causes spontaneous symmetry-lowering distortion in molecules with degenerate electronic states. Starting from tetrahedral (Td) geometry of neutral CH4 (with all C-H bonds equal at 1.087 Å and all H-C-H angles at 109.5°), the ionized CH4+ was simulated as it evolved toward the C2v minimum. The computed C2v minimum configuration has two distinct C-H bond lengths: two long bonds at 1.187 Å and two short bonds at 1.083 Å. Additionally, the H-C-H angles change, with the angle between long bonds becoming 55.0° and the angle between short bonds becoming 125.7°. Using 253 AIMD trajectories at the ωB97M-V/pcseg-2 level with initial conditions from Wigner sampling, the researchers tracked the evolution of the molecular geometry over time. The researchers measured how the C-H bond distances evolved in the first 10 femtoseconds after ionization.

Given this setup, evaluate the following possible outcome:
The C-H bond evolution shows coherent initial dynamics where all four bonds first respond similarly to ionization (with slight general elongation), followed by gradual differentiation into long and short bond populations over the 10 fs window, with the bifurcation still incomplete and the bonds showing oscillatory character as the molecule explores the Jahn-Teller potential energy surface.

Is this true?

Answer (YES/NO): NO